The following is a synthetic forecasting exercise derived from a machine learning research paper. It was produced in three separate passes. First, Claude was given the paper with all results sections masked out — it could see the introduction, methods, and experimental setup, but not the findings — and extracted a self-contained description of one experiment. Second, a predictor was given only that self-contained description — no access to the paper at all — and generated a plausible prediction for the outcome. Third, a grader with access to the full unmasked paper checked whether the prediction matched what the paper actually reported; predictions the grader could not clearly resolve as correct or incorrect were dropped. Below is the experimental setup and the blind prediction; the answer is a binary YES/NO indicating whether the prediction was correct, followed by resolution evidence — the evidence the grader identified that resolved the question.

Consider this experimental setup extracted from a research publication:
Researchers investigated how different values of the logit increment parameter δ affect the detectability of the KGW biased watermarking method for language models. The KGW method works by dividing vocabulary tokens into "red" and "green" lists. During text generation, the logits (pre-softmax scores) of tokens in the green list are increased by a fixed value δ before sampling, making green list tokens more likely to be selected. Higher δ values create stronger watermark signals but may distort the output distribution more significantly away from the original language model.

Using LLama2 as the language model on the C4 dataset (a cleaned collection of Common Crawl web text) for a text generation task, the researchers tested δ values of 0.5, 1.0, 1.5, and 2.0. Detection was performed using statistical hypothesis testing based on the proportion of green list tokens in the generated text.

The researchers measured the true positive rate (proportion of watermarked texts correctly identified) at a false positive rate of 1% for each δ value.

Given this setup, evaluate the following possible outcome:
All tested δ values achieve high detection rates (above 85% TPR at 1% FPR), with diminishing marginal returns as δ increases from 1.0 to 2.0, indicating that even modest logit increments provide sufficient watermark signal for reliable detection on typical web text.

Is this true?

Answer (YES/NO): NO